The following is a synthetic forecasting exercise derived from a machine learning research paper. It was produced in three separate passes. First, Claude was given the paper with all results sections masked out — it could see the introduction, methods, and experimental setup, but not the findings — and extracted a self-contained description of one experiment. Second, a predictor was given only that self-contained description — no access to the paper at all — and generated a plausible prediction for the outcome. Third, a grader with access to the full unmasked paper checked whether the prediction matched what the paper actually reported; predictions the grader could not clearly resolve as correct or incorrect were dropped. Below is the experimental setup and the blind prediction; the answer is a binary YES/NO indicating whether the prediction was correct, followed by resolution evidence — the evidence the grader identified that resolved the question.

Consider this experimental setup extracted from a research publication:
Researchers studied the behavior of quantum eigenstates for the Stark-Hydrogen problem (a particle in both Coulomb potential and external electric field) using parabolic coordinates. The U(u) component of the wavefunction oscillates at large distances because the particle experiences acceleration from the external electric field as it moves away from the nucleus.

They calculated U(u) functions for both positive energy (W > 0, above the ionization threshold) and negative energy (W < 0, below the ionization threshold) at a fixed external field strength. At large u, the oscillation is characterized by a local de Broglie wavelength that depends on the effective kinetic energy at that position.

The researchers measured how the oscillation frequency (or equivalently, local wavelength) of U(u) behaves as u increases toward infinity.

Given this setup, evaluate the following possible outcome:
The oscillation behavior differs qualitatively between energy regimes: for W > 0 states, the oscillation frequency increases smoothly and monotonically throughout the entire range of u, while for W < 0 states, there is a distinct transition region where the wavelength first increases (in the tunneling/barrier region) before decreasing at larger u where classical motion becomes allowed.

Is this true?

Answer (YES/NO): NO